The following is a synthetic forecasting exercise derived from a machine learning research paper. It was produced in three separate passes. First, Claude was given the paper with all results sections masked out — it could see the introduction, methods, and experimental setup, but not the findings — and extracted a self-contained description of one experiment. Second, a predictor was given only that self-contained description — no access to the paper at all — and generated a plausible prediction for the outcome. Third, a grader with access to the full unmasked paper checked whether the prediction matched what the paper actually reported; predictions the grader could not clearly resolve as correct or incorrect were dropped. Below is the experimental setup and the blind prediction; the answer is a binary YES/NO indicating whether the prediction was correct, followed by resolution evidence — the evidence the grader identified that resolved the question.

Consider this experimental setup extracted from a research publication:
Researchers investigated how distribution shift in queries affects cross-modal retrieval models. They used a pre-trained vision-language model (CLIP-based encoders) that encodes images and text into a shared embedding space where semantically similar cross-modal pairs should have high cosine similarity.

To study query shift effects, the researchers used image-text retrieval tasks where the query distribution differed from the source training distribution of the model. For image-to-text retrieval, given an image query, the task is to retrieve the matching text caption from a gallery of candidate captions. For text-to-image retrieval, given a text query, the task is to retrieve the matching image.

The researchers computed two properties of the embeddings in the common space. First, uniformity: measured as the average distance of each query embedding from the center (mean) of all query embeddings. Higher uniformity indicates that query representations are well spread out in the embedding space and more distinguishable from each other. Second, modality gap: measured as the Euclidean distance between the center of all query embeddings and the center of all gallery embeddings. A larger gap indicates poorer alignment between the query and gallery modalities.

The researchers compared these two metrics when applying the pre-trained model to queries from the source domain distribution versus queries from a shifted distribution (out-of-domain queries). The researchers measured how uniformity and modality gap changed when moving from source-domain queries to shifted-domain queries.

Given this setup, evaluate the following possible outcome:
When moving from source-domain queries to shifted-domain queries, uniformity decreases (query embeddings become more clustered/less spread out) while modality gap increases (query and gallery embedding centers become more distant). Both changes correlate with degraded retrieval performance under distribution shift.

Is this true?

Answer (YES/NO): YES